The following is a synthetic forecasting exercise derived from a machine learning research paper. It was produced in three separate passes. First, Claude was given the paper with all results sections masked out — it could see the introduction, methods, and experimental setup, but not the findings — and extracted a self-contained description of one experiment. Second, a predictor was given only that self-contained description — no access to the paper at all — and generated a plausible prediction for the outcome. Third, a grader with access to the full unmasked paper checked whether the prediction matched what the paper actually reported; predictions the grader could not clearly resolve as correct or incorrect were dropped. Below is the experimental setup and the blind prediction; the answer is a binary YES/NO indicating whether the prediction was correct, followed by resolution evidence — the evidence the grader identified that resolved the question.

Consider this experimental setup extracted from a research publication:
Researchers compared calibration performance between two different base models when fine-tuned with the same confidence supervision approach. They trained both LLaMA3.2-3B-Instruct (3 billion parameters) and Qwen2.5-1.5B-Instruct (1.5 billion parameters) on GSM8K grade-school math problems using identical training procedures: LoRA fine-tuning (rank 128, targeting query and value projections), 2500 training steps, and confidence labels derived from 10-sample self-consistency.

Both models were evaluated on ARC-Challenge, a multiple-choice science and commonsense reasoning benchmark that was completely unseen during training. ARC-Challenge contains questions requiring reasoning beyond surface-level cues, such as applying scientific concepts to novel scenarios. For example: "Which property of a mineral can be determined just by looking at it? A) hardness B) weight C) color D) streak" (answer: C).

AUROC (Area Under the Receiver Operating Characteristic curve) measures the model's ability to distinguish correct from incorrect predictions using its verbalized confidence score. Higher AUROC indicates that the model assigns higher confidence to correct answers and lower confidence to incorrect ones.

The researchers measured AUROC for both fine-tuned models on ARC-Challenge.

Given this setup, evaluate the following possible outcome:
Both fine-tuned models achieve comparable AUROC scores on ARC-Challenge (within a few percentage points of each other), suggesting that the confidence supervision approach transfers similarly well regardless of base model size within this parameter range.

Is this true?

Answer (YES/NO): NO